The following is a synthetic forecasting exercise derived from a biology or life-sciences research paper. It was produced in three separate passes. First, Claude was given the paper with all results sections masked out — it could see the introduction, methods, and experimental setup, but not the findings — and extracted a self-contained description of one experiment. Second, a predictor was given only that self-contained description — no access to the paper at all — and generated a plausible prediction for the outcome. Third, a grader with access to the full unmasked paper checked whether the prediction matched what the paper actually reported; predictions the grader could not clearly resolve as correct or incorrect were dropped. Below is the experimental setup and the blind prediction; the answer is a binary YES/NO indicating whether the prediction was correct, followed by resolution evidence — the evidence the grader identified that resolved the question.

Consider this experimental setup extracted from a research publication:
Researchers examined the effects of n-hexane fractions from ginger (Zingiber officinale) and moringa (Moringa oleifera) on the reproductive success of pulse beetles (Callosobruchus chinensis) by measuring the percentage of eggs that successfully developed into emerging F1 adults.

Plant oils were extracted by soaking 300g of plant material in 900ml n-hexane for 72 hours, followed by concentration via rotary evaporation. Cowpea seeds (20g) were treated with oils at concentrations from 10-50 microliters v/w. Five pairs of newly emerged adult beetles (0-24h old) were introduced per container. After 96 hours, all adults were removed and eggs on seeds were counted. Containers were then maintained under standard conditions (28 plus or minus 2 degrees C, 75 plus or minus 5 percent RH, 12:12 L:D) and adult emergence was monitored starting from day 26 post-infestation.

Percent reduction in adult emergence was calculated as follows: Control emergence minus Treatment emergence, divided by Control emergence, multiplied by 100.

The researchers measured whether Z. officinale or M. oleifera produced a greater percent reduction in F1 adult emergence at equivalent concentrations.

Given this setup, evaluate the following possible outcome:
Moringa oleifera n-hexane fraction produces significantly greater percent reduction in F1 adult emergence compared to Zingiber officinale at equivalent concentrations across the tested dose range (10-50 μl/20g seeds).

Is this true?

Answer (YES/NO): NO